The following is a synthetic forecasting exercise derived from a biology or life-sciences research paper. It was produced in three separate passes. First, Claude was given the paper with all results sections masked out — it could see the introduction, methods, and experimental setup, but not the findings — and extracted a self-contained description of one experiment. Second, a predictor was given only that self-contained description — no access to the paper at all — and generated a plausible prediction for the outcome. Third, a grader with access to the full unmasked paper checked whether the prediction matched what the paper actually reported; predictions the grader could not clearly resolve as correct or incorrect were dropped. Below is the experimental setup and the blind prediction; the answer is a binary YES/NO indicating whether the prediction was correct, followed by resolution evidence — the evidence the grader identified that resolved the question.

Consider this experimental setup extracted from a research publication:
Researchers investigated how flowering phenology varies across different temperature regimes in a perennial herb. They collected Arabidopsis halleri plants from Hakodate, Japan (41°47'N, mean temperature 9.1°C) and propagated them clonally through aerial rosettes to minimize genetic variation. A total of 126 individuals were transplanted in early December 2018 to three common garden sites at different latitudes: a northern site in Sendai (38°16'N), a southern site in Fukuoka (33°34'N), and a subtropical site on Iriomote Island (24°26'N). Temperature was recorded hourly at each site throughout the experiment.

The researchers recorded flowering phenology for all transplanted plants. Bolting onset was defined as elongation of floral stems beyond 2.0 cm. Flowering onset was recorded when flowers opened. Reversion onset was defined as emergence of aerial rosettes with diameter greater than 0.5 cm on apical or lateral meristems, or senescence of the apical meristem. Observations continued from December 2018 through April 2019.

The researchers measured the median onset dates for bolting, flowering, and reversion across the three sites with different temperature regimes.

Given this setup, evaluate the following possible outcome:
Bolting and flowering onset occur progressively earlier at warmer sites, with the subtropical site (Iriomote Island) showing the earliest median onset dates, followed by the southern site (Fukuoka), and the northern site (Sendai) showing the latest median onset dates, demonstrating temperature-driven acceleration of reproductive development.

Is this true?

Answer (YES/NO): NO